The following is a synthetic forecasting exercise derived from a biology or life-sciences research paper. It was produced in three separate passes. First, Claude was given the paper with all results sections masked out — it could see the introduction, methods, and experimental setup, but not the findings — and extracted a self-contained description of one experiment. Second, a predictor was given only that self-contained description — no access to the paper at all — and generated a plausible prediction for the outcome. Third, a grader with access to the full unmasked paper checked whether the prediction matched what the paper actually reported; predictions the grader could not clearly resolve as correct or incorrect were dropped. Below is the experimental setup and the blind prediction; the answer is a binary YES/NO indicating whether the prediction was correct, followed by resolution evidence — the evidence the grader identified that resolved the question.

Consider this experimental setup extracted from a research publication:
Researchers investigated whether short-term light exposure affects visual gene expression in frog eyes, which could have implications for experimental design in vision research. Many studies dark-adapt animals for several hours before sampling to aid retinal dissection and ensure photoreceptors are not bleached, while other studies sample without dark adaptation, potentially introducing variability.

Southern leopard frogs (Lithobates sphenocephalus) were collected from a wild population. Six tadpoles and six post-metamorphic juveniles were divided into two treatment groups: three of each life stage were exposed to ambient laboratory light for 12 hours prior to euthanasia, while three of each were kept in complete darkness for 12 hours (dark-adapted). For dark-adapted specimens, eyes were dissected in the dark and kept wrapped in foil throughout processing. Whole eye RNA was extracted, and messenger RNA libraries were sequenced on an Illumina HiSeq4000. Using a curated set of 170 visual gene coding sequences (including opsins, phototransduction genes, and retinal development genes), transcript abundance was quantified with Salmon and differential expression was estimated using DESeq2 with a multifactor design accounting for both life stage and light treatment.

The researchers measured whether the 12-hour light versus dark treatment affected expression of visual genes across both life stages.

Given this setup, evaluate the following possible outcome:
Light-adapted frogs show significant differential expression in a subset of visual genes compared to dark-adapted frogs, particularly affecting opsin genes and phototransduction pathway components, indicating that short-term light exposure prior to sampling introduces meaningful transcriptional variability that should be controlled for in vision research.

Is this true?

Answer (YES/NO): YES